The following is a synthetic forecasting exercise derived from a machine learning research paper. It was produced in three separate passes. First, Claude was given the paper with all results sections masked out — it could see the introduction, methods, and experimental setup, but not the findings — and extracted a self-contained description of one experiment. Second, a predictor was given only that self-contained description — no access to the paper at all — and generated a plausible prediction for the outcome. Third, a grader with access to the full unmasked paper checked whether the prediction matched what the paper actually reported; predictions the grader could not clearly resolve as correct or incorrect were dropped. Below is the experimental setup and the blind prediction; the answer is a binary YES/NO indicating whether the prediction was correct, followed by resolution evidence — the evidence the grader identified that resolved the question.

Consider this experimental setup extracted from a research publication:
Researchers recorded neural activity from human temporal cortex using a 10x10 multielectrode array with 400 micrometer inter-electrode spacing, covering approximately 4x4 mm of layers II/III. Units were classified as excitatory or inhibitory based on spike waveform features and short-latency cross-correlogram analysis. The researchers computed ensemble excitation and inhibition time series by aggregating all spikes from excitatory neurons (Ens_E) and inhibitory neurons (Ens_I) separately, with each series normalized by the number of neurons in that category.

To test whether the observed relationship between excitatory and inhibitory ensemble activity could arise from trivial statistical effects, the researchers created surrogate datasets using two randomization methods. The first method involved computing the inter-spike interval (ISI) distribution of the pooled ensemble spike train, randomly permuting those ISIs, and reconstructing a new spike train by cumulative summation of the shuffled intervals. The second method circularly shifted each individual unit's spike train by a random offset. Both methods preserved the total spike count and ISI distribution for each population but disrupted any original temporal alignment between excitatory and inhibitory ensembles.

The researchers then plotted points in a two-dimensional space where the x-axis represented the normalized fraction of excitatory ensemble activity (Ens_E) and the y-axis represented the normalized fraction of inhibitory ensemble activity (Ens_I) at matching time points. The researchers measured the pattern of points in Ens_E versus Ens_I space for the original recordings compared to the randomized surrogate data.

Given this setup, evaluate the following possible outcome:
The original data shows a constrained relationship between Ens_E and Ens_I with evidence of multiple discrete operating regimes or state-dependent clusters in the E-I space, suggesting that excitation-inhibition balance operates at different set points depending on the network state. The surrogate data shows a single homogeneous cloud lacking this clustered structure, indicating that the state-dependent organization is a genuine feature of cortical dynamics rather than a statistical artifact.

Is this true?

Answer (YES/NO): NO